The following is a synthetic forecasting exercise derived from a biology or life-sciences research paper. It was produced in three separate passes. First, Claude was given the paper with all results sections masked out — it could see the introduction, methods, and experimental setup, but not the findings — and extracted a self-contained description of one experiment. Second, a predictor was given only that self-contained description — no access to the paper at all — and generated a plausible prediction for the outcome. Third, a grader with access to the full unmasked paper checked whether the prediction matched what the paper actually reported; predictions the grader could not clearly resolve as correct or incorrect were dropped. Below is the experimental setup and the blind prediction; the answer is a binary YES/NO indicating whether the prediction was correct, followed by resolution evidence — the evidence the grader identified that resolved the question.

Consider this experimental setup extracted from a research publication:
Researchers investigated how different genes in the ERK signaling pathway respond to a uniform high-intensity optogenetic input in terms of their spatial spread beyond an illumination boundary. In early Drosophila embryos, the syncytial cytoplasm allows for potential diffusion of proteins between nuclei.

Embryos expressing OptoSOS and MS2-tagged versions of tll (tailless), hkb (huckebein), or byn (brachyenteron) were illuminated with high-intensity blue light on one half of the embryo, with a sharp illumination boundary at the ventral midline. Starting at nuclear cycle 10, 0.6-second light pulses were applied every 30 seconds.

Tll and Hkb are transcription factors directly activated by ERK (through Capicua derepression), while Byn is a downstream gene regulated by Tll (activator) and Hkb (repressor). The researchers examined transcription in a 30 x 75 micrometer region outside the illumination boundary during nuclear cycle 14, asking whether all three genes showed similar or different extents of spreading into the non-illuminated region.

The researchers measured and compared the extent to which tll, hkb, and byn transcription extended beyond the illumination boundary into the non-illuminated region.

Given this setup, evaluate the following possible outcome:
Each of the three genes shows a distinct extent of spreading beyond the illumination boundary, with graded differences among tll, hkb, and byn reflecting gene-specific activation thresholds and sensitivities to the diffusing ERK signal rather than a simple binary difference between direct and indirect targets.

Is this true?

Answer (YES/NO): NO